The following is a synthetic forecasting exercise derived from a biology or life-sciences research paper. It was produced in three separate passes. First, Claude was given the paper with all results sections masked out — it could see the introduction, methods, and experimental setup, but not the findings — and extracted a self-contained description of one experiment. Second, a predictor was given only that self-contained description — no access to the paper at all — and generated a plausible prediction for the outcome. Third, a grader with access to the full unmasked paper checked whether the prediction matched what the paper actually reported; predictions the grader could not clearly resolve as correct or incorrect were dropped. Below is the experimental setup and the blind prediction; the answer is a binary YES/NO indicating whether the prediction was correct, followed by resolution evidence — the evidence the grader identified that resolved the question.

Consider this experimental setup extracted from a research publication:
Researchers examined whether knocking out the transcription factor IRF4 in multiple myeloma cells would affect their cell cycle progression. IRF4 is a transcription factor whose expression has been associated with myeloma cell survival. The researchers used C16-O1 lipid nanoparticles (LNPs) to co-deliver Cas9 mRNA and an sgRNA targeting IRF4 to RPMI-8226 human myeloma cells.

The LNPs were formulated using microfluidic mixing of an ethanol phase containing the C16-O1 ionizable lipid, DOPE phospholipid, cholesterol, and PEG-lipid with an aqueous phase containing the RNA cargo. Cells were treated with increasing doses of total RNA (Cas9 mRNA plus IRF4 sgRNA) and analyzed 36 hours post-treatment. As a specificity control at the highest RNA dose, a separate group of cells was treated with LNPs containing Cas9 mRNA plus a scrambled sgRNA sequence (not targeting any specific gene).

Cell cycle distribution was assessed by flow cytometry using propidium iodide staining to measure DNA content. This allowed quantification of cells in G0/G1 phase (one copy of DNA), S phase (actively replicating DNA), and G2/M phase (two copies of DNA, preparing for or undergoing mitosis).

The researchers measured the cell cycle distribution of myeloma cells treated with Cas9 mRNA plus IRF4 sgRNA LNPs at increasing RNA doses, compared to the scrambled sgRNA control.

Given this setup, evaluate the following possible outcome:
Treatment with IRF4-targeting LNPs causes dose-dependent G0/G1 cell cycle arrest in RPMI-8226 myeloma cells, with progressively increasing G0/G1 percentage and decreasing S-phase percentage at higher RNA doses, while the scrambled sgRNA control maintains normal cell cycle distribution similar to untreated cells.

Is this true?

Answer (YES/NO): NO